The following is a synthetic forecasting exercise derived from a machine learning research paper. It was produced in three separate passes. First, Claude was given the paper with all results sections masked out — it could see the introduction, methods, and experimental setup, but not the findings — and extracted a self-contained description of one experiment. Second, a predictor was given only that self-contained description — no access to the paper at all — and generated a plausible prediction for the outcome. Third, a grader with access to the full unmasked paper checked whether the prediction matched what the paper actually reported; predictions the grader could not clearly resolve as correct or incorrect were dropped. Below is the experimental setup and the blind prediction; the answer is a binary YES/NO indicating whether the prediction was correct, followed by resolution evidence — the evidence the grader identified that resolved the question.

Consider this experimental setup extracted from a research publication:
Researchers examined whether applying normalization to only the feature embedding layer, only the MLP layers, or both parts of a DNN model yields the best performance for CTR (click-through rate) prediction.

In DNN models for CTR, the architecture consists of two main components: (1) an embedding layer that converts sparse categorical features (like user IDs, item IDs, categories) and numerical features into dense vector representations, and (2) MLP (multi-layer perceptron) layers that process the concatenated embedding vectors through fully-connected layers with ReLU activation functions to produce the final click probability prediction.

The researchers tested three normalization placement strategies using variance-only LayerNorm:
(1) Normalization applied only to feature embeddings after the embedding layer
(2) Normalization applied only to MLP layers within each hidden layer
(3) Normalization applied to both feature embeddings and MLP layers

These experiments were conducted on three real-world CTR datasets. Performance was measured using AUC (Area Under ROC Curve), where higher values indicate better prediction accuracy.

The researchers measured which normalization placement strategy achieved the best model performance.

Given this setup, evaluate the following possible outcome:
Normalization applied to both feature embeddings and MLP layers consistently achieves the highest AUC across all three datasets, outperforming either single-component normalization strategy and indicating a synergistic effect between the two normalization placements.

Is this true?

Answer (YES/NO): YES